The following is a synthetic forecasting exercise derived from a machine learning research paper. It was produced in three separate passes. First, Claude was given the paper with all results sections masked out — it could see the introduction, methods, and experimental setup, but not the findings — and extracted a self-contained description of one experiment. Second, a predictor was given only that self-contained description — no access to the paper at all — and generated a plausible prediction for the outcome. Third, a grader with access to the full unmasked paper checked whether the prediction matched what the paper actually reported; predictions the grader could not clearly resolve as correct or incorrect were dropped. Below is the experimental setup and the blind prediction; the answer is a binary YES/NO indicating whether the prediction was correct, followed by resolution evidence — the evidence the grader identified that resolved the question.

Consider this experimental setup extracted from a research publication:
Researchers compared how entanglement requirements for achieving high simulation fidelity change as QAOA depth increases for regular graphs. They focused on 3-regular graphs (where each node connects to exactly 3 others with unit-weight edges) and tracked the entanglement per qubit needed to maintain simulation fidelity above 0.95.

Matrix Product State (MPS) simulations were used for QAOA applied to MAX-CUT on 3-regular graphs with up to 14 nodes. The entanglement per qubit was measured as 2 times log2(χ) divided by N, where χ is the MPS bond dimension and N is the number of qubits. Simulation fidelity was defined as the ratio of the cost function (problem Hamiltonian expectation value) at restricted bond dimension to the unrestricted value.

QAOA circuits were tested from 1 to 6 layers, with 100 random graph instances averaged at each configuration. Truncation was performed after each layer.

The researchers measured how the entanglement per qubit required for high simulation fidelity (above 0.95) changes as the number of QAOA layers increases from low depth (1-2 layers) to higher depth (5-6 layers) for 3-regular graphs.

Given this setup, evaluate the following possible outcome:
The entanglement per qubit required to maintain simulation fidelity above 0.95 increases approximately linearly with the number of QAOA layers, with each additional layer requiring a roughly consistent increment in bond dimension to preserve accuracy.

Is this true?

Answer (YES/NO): NO